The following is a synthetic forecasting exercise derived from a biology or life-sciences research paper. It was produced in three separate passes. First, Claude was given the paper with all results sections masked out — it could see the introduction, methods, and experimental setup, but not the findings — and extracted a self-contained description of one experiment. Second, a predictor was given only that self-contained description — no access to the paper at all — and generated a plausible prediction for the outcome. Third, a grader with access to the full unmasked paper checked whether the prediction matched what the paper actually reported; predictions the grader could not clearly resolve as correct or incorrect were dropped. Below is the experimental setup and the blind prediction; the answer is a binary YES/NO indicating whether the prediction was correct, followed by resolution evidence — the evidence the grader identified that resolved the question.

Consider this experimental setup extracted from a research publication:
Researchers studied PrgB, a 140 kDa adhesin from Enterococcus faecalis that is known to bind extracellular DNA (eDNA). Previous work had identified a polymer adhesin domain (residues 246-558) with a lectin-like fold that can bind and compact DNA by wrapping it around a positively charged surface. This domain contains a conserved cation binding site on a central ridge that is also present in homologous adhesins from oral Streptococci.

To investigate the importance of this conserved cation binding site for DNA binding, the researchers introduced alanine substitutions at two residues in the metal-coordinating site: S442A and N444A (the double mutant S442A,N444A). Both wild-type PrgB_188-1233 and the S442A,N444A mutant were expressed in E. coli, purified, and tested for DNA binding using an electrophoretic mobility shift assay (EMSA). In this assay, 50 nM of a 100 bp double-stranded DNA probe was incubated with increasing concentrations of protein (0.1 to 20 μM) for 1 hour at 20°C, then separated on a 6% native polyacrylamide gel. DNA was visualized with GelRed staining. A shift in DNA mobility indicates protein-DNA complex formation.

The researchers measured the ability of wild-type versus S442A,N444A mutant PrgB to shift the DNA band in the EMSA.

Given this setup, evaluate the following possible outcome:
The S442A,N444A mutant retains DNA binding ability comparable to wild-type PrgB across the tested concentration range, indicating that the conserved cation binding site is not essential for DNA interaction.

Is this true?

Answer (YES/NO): YES